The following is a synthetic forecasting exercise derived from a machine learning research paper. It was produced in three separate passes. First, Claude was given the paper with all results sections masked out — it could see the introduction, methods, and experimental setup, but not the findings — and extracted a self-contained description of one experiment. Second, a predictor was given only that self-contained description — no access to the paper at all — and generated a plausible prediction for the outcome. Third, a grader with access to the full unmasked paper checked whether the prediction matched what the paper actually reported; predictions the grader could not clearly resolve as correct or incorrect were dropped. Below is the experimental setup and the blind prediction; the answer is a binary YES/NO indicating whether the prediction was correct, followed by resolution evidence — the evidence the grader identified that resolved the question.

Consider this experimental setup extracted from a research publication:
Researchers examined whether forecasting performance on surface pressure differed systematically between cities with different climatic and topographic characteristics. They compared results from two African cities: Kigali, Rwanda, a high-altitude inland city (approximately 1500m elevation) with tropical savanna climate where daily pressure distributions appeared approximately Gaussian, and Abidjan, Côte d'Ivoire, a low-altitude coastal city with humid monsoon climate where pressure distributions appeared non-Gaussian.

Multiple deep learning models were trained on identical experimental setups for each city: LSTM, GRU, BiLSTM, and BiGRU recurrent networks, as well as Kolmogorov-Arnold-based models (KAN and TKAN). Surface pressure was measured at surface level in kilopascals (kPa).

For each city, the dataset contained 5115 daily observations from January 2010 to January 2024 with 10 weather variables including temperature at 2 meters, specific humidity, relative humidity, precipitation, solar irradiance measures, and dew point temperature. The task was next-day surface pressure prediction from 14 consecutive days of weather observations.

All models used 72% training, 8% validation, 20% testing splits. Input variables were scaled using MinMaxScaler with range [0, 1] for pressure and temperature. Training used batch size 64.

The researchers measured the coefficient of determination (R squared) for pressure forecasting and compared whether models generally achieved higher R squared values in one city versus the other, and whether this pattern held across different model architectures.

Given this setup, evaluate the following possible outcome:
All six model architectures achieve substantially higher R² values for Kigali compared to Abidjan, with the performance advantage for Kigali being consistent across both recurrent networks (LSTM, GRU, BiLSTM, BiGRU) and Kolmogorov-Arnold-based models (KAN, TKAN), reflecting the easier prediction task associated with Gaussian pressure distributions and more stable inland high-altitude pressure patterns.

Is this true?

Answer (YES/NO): NO